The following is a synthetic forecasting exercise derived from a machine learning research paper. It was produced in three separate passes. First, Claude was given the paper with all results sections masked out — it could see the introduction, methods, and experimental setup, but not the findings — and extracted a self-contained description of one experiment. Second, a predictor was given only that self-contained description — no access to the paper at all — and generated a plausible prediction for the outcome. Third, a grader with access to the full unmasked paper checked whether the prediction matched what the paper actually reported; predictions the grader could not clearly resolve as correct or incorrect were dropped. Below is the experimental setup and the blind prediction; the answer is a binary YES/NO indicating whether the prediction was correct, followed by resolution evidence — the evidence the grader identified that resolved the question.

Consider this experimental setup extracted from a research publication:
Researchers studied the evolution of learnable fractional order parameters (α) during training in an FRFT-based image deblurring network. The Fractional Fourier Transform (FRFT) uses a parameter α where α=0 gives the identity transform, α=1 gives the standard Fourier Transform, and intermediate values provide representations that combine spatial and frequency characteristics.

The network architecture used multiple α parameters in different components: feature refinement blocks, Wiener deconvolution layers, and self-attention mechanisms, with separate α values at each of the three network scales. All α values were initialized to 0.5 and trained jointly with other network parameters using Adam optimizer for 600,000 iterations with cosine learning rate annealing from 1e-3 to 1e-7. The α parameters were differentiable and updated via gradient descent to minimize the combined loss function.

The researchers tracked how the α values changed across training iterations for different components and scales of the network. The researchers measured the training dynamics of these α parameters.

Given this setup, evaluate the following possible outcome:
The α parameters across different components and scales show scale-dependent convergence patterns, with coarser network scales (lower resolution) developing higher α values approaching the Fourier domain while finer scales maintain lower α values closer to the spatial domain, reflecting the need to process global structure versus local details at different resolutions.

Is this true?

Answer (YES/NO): NO